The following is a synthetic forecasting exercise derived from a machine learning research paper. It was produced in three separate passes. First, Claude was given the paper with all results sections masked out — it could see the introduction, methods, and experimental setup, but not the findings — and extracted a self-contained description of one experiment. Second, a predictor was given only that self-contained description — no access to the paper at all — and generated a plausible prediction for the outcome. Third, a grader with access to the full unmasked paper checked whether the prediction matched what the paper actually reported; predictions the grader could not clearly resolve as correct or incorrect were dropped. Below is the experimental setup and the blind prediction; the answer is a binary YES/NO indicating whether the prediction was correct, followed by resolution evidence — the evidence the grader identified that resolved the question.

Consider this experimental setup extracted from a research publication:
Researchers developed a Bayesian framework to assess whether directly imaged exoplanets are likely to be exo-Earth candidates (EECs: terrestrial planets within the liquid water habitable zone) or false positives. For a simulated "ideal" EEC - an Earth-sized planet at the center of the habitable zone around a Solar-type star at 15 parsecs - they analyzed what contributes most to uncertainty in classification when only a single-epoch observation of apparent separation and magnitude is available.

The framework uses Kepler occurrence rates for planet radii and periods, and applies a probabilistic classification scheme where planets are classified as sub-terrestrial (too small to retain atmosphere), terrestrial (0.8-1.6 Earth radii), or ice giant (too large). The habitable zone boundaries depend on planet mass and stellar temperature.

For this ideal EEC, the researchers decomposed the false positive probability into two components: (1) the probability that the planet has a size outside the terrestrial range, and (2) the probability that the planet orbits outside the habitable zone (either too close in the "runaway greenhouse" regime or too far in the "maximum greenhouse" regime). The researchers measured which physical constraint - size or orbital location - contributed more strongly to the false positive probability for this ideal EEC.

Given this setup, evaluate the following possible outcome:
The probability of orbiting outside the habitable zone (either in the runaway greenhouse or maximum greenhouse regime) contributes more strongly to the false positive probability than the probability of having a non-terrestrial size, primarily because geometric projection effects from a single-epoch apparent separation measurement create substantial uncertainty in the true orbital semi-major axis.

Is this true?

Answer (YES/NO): YES